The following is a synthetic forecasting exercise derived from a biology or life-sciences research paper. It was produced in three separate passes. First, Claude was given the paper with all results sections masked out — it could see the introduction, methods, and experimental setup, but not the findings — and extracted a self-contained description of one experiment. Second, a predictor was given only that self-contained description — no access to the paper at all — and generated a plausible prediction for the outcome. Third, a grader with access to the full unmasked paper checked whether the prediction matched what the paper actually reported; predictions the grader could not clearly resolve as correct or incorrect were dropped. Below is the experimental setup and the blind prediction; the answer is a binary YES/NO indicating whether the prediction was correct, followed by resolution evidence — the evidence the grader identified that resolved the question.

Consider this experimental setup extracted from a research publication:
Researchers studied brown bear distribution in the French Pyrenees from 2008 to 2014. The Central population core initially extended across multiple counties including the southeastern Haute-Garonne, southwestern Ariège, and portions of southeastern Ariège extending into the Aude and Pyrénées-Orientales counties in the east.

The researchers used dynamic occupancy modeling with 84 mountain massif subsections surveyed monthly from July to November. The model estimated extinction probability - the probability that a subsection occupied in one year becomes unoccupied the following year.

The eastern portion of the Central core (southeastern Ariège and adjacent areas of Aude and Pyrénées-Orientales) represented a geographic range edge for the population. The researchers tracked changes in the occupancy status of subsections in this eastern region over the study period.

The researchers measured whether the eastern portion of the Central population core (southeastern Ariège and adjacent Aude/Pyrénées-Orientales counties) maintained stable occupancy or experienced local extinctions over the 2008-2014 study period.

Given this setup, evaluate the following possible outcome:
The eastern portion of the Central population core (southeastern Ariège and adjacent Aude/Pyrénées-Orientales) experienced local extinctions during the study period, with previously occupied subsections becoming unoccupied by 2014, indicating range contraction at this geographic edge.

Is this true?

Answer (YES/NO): YES